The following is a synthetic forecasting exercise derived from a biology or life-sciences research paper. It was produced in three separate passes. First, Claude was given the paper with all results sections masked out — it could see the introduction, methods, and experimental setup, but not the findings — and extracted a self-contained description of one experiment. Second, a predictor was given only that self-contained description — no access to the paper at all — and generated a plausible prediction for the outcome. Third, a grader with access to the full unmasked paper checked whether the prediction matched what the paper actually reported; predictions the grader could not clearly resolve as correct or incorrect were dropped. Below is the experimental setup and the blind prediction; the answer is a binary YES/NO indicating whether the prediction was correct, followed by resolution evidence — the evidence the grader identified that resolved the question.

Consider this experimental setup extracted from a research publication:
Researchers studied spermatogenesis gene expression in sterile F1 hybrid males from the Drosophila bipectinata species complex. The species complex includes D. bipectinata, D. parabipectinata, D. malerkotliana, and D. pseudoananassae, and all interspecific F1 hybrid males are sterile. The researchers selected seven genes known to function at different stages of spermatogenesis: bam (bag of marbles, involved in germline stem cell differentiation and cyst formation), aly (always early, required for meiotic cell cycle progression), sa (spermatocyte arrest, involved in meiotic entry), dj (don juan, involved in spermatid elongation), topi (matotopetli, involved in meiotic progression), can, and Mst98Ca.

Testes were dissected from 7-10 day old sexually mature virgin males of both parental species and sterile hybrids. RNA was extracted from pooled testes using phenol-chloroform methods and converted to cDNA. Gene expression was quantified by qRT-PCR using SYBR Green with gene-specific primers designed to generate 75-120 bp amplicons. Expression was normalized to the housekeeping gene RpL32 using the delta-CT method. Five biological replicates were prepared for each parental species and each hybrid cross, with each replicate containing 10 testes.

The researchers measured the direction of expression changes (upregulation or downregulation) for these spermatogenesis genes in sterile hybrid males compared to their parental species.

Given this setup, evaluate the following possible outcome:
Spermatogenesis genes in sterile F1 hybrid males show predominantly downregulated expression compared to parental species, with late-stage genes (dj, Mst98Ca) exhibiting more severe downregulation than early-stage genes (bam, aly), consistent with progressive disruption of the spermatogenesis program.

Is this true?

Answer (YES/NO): NO